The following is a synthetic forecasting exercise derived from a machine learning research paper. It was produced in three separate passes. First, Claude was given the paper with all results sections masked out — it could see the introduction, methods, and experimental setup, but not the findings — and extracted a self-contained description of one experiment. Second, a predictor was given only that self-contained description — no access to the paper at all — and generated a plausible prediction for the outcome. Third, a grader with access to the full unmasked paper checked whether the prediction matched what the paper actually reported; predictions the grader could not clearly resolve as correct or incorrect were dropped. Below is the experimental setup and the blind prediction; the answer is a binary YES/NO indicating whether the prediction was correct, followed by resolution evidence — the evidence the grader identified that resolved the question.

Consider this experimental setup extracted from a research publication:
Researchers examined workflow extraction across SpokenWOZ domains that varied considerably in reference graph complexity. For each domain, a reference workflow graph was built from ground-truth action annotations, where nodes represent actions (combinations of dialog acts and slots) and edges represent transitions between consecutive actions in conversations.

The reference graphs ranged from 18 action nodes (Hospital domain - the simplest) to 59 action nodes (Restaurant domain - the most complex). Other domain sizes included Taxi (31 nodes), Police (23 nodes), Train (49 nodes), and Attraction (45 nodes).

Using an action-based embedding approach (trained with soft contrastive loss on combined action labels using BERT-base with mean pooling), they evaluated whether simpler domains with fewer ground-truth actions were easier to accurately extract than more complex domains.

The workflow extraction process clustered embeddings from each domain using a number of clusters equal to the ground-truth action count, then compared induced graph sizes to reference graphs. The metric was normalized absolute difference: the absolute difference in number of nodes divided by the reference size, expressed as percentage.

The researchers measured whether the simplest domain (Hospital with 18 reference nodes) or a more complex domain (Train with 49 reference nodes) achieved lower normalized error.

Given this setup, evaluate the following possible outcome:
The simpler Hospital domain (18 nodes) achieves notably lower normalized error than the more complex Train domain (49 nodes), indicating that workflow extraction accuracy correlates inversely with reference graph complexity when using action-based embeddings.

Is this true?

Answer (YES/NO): NO